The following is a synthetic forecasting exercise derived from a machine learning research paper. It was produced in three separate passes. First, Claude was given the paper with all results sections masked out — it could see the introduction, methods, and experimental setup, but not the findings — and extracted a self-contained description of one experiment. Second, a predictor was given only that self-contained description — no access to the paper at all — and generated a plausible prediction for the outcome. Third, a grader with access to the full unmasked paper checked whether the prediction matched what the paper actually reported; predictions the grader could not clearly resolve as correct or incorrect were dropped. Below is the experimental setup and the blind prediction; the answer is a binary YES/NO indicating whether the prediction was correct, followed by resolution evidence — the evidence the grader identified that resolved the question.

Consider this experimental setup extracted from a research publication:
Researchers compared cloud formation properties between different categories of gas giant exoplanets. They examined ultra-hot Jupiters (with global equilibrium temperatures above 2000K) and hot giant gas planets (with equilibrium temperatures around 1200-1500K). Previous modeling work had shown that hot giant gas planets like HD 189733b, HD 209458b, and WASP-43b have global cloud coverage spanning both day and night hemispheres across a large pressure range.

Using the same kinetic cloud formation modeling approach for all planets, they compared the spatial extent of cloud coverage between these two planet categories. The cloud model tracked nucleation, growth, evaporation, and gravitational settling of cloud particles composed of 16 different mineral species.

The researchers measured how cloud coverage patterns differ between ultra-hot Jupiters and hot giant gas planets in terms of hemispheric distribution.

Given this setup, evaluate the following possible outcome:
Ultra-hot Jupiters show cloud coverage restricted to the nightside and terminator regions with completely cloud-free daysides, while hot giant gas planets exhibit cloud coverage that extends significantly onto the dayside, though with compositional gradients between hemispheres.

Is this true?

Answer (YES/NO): NO